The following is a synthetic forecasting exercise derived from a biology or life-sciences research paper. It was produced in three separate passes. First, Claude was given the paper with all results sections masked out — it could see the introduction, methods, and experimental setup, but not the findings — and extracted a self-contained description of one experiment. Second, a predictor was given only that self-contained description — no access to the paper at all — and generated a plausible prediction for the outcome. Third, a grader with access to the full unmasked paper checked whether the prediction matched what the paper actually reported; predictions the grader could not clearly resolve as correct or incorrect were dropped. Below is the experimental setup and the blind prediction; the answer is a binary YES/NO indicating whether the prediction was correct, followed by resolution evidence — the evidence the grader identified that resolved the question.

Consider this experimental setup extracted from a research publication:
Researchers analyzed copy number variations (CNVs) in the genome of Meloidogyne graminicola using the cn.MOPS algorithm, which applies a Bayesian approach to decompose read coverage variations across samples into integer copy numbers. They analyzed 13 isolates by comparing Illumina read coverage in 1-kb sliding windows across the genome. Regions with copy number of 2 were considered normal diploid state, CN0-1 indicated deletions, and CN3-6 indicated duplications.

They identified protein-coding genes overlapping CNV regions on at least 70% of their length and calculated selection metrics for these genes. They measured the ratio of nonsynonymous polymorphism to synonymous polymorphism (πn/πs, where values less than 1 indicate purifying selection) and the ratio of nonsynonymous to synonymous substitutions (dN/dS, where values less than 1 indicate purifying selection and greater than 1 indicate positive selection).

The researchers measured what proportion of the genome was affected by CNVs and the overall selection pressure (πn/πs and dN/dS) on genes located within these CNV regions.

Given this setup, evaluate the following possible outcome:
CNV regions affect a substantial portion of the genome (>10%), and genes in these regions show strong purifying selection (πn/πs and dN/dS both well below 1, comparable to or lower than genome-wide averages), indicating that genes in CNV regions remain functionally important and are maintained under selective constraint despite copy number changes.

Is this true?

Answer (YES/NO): NO